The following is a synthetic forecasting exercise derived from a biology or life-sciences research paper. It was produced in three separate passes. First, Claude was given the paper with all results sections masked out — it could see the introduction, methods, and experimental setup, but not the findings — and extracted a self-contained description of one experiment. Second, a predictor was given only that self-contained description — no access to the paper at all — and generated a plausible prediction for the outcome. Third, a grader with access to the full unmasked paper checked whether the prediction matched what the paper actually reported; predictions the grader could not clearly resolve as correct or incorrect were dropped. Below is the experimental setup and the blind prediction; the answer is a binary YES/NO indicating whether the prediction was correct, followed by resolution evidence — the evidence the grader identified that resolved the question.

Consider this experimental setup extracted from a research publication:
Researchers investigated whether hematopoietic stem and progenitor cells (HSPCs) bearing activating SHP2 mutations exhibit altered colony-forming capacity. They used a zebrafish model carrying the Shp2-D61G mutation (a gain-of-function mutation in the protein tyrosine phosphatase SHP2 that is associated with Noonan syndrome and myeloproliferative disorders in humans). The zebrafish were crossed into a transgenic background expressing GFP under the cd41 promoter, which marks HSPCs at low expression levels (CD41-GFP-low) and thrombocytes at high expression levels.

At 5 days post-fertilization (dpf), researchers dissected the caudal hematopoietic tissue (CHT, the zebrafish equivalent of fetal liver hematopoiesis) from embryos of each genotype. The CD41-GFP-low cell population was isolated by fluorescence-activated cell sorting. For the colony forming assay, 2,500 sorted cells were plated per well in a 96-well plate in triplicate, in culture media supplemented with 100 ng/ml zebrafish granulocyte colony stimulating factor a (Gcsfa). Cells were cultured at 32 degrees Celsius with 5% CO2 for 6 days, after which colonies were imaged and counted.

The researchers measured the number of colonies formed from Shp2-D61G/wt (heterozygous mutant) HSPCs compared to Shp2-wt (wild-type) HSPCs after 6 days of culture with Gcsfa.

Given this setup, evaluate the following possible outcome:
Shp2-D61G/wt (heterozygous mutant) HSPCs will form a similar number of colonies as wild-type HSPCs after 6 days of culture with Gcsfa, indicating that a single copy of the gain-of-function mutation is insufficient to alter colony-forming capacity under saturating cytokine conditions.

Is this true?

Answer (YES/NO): NO